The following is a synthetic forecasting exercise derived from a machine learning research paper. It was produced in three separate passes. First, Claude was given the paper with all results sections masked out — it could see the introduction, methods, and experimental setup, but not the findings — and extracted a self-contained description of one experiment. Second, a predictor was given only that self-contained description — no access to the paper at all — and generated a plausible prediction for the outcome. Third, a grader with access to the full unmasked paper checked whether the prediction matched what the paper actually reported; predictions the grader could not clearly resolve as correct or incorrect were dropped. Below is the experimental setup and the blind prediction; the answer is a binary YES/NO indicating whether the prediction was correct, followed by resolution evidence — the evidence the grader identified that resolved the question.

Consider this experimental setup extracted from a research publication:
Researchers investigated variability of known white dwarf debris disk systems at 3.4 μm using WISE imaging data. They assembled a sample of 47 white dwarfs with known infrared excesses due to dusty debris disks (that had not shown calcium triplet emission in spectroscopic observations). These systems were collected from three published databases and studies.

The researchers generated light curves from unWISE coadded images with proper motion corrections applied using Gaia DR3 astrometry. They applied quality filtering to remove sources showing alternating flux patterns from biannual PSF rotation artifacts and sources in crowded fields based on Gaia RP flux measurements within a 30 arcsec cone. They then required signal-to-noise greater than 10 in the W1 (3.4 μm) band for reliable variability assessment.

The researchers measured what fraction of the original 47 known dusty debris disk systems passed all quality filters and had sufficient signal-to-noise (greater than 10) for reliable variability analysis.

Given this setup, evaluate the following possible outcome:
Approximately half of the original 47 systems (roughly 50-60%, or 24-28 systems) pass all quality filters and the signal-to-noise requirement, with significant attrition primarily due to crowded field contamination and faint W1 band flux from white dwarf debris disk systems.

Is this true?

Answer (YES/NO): NO